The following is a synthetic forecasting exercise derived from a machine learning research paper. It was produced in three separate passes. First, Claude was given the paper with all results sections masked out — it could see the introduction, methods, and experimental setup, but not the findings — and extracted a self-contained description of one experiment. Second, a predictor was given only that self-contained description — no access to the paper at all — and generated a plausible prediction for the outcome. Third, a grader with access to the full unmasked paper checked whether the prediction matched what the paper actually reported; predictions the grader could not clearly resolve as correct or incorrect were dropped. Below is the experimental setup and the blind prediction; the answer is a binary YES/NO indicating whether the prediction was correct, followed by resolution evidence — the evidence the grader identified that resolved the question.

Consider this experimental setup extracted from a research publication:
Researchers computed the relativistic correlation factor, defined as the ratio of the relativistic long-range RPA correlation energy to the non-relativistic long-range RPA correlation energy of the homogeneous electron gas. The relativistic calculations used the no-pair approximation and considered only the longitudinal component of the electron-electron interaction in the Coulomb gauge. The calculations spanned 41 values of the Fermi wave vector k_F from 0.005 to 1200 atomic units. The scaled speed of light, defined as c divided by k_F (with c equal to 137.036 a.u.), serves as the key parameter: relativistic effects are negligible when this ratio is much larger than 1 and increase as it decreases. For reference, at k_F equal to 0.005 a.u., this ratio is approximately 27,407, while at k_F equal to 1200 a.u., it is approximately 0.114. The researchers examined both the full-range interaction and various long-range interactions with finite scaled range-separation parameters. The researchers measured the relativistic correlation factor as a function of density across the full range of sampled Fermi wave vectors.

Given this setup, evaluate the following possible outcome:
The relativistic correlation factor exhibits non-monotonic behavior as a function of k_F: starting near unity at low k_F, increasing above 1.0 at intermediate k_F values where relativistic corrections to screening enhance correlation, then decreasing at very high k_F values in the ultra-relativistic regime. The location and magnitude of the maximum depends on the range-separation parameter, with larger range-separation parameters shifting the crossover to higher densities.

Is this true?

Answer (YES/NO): NO